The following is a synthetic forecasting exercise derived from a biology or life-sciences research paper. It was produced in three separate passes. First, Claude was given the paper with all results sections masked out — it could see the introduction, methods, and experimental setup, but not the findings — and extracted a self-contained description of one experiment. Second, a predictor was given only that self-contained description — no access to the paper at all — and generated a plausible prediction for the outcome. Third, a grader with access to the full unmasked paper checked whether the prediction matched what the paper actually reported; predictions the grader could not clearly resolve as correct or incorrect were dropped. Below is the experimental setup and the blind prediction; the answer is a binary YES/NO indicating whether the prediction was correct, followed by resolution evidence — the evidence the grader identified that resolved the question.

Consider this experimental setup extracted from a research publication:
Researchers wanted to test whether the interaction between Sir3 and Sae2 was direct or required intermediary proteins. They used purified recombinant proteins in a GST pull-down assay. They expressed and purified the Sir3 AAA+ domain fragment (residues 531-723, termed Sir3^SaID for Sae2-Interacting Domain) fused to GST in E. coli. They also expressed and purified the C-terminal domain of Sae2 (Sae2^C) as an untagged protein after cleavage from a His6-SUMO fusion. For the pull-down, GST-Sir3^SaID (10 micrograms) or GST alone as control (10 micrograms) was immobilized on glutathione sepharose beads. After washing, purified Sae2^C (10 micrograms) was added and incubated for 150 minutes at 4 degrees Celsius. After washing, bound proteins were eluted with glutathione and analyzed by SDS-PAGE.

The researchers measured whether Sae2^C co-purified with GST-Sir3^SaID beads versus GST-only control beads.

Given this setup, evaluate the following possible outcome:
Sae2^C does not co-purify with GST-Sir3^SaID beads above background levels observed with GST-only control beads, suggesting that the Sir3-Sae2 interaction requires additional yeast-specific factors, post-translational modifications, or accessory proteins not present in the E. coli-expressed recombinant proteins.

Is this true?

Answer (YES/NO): NO